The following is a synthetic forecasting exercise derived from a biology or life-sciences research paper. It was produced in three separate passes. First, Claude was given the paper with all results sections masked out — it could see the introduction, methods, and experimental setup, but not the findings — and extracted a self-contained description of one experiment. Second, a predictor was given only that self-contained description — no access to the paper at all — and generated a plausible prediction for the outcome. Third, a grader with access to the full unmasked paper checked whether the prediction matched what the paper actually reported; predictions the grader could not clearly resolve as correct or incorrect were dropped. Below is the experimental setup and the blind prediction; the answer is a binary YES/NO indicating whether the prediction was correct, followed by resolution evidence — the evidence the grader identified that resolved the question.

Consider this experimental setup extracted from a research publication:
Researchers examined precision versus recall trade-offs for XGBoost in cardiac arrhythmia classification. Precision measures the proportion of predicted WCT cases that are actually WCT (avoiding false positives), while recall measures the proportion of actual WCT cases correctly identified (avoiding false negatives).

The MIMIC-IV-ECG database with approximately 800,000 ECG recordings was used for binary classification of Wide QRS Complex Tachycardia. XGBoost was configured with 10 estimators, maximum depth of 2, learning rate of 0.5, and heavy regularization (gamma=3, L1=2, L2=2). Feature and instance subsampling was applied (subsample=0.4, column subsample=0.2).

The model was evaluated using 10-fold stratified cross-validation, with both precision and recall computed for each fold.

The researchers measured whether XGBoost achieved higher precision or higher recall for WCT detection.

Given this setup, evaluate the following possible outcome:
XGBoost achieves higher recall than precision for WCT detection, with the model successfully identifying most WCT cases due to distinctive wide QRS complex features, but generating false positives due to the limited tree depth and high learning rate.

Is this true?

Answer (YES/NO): NO